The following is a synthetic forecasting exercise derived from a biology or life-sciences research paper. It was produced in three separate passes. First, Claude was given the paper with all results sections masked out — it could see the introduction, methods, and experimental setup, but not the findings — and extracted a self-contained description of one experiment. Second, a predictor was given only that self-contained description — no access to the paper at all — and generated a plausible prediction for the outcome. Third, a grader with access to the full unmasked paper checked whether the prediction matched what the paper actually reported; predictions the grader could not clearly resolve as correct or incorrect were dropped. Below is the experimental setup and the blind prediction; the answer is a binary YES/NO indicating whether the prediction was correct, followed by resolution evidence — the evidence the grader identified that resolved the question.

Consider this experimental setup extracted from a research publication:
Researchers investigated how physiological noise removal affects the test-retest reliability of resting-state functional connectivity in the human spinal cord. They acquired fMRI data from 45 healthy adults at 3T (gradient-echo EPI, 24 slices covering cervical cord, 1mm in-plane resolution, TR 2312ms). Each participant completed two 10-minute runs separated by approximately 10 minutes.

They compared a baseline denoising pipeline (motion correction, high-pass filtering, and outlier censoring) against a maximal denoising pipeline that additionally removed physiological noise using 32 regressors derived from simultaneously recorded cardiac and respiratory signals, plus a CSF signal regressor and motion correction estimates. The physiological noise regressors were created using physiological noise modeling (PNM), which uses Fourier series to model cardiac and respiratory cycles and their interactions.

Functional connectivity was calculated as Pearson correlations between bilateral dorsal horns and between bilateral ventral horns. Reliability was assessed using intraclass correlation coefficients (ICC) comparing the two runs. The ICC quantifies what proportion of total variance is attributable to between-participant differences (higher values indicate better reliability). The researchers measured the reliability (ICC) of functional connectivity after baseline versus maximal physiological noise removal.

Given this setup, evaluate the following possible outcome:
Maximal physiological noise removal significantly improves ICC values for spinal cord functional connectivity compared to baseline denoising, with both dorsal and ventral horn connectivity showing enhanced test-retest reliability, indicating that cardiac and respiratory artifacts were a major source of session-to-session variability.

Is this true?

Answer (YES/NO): NO